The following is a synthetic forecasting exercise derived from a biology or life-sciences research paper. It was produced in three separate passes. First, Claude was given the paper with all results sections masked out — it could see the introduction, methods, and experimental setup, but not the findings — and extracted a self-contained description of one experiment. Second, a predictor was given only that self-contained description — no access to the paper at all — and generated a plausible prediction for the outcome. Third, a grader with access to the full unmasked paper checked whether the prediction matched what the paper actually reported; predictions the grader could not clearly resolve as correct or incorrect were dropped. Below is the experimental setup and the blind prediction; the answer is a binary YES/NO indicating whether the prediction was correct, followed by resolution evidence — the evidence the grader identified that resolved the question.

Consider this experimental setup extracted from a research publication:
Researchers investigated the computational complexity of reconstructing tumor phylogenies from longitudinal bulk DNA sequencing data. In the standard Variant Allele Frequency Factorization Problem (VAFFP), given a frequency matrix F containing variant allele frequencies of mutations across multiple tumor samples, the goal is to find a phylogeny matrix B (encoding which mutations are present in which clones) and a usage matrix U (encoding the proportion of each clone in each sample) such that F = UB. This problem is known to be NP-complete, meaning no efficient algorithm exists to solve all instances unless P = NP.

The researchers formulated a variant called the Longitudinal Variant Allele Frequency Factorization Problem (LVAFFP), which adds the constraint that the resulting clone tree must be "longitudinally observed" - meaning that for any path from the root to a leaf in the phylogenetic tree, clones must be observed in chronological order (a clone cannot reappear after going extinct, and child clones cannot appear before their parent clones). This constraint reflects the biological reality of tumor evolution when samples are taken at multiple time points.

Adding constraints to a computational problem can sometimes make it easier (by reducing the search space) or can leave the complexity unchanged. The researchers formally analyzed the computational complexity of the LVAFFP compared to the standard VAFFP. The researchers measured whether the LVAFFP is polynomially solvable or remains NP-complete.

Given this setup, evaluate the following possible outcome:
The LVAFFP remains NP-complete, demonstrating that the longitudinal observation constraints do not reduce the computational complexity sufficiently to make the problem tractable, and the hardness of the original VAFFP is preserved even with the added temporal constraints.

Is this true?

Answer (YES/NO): YES